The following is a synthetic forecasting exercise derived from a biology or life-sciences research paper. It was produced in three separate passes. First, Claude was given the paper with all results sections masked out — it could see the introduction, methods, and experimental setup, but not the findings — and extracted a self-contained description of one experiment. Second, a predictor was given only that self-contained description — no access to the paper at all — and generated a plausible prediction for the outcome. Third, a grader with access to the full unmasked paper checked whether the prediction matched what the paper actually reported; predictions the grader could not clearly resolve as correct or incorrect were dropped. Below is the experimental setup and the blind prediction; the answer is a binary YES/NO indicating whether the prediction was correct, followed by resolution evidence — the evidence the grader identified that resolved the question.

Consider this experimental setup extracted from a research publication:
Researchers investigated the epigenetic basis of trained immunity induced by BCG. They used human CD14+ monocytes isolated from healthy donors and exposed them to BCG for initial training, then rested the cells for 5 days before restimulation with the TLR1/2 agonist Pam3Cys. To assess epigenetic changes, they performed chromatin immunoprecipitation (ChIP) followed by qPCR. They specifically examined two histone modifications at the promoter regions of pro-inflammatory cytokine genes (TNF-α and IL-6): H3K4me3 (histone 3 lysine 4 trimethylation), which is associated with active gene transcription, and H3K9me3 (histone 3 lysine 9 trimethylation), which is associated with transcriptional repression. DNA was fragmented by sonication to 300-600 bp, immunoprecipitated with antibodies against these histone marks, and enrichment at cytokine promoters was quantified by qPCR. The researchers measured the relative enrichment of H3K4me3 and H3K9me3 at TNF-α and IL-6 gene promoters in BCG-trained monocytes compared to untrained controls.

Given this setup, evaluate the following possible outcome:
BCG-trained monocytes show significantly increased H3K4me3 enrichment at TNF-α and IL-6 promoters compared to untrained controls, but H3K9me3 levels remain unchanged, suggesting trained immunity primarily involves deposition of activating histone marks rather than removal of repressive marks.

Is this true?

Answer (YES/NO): NO